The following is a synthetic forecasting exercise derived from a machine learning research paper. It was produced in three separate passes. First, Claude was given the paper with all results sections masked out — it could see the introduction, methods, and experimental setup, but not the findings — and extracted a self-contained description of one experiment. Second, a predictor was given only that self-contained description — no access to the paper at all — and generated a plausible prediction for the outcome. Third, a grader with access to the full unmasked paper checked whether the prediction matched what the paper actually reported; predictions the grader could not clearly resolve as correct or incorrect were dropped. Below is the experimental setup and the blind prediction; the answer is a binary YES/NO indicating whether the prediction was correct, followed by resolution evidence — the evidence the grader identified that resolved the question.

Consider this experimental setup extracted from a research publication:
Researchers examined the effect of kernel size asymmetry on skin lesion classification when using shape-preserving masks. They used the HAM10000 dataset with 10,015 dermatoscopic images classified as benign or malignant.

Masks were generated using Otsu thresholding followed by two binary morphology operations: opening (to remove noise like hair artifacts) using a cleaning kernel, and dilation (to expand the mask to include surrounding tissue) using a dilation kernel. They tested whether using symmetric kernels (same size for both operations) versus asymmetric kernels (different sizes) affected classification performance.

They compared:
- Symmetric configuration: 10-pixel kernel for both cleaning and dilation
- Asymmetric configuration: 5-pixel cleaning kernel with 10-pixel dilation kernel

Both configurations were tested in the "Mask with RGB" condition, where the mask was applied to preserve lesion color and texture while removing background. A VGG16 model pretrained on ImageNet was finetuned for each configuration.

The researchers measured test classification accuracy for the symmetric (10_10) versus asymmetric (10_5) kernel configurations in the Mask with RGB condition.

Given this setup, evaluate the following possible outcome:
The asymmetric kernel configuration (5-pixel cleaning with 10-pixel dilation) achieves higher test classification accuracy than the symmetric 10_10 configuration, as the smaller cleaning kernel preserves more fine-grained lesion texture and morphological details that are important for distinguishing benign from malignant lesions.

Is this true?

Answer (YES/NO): NO